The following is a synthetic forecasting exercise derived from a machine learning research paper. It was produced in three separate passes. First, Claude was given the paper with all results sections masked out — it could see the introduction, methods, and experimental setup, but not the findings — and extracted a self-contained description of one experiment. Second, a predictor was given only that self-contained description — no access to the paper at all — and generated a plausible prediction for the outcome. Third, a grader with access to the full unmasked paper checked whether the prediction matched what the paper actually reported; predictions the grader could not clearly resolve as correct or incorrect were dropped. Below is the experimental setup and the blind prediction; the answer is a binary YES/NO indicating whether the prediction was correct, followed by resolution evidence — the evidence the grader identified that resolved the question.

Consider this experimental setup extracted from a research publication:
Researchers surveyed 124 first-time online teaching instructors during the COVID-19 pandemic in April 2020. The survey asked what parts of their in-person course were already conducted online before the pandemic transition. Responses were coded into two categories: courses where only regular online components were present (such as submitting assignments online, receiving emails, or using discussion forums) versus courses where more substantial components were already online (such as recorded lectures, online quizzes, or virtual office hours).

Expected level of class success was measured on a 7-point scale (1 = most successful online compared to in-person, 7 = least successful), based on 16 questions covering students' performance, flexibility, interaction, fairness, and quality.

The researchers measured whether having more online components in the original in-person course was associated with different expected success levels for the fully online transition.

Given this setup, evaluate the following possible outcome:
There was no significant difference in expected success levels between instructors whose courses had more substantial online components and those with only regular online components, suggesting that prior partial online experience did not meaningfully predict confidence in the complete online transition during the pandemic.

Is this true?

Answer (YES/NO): YES